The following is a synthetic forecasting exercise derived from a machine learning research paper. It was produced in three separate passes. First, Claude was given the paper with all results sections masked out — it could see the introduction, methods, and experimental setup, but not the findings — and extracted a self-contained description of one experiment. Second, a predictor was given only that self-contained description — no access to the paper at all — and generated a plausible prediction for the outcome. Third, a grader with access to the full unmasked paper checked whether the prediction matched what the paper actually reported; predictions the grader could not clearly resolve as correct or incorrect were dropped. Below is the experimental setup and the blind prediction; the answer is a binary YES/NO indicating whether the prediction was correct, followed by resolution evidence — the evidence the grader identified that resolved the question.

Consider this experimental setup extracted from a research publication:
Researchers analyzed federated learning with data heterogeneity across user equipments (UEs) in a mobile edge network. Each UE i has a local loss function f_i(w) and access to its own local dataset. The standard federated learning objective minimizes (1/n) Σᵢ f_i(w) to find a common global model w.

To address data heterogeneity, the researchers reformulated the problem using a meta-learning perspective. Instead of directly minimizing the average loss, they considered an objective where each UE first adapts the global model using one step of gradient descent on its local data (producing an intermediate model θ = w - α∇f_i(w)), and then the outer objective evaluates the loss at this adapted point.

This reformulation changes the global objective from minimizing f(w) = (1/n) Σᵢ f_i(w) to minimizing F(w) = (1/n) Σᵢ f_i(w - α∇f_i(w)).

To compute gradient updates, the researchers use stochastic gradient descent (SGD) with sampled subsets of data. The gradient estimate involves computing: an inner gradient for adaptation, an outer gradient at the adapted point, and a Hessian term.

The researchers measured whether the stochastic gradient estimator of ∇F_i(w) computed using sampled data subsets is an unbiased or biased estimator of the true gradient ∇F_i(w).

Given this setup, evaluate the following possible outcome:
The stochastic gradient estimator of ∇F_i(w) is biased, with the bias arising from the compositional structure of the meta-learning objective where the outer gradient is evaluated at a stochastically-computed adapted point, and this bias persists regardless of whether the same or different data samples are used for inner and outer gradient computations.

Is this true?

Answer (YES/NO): YES